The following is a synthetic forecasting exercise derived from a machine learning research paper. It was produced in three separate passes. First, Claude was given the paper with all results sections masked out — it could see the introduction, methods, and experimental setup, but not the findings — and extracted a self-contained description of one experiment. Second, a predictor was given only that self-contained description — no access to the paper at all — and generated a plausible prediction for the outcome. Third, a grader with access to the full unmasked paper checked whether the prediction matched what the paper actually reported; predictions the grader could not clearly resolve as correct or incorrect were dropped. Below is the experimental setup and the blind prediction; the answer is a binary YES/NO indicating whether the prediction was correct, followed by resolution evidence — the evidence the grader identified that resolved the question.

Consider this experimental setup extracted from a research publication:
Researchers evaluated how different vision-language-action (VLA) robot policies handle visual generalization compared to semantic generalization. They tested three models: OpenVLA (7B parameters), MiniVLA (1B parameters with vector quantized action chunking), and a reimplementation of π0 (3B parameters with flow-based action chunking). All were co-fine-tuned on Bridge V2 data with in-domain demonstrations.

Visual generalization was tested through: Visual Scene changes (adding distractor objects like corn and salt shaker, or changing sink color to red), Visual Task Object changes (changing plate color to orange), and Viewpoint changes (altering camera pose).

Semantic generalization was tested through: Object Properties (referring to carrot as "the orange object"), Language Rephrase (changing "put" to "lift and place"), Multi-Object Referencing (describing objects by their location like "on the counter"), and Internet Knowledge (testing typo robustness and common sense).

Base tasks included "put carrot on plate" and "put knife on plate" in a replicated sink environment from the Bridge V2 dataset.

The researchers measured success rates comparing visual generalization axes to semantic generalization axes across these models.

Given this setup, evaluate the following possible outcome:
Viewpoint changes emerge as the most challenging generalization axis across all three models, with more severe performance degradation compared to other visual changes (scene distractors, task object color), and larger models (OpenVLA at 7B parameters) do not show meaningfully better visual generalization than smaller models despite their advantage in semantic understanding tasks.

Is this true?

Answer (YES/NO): YES